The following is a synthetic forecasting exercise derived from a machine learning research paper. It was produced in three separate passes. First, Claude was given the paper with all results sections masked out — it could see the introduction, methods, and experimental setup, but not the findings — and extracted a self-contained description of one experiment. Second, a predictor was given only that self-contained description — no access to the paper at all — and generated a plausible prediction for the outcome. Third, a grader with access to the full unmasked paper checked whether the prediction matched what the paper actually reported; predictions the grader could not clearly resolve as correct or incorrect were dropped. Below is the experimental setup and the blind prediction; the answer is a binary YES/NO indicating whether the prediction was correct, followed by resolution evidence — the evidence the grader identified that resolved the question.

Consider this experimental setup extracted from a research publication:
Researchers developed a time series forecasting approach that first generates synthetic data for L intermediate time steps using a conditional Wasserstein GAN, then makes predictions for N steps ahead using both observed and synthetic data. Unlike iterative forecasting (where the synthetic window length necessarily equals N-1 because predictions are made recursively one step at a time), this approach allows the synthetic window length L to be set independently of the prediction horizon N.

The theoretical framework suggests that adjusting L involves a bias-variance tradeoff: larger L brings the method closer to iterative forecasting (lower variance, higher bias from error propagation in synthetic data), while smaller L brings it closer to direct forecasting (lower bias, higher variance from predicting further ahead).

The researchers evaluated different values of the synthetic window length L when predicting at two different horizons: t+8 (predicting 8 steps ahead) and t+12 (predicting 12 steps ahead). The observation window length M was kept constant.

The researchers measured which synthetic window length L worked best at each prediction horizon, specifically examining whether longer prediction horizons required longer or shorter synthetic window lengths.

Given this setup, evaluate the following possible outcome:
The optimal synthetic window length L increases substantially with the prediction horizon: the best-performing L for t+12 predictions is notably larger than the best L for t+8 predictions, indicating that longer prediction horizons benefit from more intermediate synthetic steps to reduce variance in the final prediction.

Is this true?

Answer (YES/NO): YES